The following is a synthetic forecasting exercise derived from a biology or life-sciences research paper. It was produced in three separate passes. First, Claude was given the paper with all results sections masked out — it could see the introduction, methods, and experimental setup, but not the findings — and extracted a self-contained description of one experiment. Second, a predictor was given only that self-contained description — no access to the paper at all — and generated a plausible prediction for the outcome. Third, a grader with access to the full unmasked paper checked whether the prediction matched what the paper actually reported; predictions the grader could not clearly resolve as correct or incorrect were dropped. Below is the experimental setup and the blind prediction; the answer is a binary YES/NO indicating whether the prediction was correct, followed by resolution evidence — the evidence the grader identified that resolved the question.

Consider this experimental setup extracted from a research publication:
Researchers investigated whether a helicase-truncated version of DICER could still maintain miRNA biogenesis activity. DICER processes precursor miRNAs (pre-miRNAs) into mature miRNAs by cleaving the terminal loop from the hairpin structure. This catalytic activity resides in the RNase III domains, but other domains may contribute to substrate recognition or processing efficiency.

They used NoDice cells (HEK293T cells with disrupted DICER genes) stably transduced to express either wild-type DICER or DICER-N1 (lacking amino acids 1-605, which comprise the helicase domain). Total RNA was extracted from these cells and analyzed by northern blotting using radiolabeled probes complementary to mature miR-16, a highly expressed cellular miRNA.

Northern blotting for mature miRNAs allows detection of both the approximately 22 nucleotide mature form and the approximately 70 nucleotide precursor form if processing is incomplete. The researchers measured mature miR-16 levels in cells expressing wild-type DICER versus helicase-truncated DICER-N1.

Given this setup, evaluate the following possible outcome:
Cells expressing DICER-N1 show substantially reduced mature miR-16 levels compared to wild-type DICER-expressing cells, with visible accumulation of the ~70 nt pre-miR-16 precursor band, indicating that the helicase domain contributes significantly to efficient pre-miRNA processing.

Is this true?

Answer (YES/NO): NO